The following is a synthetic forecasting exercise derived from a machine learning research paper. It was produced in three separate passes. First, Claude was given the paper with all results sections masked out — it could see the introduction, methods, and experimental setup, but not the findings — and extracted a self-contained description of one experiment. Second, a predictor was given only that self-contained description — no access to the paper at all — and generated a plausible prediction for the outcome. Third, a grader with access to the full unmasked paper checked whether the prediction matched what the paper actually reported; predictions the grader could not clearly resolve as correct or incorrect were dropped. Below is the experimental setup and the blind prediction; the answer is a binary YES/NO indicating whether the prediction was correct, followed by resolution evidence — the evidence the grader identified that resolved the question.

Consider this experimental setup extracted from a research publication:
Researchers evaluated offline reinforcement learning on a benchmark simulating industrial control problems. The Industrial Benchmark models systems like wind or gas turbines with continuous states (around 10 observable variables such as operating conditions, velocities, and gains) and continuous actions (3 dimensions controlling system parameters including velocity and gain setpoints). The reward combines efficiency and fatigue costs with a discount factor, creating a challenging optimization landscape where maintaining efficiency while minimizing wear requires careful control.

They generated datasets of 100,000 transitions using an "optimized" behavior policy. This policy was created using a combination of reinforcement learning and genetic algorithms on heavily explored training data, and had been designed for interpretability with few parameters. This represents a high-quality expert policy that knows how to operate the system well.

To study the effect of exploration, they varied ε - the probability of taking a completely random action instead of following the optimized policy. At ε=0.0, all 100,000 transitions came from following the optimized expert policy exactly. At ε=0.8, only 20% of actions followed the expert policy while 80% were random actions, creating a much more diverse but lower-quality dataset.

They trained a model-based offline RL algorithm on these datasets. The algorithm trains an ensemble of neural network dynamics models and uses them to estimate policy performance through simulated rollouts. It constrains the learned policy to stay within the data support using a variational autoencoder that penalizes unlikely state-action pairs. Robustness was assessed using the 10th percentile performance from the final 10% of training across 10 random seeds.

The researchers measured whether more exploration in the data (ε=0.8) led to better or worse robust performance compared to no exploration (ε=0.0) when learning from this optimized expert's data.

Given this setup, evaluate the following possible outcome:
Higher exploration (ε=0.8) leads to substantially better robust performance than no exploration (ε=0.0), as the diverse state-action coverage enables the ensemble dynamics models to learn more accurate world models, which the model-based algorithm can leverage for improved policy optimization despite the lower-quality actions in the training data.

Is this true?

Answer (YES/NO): NO